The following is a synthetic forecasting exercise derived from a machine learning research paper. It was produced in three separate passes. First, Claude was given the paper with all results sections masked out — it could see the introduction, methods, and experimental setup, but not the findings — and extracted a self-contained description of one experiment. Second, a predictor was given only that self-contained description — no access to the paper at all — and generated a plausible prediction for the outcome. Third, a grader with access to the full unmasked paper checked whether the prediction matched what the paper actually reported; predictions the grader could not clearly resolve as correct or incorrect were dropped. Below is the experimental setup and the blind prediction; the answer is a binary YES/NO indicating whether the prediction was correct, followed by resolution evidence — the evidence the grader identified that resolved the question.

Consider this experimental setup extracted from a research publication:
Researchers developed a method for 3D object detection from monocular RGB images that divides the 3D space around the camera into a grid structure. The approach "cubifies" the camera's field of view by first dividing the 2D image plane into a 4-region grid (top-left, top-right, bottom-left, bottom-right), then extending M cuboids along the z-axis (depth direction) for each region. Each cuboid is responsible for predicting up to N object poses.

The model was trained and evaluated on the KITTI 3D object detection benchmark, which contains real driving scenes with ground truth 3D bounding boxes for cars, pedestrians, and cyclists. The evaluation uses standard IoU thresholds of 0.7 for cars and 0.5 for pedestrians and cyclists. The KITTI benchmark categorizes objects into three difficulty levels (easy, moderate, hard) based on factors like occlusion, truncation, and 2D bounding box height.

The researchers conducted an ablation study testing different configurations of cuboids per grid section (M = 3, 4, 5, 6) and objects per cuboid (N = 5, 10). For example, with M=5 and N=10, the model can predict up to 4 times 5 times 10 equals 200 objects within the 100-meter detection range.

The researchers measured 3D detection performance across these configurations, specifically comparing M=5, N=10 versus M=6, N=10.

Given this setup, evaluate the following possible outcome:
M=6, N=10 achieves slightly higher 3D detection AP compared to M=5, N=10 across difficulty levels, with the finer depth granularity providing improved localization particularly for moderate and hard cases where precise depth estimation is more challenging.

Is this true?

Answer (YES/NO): NO